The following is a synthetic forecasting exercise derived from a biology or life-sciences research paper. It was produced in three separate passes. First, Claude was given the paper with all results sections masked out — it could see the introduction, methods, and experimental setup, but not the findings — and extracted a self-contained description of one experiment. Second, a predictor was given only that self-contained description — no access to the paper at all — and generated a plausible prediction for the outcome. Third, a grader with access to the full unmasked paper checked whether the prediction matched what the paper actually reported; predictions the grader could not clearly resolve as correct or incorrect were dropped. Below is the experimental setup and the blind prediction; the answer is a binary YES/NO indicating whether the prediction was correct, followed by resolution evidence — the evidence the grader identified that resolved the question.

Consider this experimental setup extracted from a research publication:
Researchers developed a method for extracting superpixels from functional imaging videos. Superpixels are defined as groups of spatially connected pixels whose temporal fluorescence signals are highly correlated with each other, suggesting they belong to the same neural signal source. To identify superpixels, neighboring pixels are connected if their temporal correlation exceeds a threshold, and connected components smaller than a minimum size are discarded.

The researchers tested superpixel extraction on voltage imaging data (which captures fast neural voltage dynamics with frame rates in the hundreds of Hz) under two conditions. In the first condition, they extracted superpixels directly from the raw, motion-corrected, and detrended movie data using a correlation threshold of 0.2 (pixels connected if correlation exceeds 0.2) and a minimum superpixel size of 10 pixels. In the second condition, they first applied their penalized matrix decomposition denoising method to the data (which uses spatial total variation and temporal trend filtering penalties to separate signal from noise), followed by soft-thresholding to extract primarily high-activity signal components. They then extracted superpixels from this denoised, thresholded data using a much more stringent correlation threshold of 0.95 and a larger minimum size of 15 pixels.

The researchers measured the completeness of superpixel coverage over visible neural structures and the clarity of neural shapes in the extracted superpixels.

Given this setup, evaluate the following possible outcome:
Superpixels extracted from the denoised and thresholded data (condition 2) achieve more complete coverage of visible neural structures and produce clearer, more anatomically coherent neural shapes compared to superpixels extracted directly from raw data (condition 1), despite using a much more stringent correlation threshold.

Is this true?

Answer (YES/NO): YES